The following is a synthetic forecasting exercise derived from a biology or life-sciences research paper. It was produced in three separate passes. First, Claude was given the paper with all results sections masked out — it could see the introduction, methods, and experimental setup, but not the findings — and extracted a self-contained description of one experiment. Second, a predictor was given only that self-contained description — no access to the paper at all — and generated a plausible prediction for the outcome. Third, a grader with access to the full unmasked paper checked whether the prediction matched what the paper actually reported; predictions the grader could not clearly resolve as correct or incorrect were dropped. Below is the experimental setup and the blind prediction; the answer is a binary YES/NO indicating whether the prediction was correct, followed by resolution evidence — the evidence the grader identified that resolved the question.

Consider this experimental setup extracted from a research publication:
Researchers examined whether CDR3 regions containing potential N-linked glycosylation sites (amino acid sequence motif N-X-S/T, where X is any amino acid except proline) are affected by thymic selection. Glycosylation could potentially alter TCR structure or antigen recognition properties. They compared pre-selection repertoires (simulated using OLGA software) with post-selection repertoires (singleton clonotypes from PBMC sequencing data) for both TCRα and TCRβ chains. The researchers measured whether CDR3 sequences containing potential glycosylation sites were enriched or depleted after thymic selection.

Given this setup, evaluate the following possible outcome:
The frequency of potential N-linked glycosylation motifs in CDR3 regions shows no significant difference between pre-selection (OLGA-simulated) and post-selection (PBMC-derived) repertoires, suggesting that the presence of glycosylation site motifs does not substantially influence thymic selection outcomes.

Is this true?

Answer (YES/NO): NO